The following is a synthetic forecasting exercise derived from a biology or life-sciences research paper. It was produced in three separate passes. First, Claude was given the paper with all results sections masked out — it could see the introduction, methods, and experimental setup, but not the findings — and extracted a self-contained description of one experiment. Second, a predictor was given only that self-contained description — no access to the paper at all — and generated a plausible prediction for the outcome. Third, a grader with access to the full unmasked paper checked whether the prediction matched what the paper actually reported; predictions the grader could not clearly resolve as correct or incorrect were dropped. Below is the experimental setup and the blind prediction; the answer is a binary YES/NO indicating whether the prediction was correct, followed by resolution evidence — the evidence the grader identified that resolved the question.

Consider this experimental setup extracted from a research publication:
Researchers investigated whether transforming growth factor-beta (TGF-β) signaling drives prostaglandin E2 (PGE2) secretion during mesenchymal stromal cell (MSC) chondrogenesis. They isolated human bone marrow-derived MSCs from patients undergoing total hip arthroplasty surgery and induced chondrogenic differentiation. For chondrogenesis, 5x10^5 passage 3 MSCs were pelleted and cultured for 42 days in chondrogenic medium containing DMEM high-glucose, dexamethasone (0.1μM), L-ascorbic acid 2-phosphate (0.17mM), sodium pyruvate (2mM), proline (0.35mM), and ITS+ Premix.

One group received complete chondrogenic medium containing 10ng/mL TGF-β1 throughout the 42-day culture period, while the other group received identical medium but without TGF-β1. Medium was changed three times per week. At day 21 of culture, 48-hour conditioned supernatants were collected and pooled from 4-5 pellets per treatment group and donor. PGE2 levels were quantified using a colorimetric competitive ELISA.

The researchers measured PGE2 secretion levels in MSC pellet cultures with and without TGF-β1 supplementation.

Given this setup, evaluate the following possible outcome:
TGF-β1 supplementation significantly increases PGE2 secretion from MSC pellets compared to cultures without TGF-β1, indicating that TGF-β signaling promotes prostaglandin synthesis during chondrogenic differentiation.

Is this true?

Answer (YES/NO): YES